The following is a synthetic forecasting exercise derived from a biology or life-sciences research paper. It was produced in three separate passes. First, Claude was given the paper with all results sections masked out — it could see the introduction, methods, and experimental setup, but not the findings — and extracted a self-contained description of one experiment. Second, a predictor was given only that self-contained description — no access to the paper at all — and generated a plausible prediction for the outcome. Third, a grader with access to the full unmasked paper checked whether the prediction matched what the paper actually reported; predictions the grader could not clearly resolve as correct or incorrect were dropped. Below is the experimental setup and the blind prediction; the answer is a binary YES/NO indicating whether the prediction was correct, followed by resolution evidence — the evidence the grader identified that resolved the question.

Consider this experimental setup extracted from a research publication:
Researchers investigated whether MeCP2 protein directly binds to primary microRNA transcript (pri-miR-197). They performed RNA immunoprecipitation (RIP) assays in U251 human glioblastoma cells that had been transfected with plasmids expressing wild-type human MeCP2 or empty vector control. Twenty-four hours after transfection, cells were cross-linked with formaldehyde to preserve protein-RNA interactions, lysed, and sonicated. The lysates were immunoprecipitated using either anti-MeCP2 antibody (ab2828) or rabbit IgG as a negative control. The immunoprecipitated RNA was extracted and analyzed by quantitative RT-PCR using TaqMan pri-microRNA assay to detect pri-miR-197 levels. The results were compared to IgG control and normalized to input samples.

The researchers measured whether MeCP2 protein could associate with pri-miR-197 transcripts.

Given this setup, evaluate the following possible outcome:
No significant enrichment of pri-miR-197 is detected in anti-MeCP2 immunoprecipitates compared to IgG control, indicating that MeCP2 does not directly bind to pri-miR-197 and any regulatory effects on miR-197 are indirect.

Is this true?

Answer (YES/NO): NO